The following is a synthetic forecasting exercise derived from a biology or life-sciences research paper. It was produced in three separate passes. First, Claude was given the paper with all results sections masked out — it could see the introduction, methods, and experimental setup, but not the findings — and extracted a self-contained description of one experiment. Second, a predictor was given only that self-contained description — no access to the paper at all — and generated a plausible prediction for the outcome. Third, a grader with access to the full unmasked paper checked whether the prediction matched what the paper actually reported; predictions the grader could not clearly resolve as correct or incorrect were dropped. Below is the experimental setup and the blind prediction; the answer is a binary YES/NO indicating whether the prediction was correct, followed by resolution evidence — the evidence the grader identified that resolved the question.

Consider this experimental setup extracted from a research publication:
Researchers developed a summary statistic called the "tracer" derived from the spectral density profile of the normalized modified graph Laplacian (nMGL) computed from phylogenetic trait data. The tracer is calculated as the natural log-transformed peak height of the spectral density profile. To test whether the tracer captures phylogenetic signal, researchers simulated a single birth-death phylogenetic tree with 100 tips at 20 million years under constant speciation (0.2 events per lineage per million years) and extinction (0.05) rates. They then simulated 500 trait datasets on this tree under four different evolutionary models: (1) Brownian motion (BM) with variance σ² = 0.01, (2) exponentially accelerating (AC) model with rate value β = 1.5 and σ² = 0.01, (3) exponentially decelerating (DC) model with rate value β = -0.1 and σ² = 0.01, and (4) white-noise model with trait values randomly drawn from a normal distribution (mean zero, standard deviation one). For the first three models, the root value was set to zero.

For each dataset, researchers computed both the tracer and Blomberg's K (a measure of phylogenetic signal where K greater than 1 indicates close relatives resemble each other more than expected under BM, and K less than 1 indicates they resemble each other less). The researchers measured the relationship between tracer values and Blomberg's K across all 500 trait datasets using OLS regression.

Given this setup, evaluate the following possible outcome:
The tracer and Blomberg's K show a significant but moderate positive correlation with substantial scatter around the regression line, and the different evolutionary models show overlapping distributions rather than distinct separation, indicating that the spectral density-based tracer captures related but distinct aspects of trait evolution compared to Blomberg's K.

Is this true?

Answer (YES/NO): NO